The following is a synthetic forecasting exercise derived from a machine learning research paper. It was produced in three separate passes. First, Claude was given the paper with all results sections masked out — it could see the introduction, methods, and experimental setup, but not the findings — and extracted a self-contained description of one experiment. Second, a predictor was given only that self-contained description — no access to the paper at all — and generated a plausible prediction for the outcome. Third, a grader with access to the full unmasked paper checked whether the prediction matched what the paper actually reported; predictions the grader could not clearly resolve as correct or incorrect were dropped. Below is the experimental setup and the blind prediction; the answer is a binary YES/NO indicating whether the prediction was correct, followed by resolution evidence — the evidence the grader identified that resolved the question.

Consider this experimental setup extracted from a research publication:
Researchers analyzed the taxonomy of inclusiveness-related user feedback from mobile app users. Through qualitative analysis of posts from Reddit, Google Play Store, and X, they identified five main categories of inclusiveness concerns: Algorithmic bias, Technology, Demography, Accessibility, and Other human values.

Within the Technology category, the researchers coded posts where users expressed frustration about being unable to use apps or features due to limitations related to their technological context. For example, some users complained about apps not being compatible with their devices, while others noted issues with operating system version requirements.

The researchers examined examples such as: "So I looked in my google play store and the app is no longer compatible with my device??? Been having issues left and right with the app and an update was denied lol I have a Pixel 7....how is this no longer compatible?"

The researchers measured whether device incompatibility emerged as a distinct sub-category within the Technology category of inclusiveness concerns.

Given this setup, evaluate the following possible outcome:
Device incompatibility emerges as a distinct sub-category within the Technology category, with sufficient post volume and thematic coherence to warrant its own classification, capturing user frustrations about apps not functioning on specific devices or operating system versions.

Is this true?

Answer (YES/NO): YES